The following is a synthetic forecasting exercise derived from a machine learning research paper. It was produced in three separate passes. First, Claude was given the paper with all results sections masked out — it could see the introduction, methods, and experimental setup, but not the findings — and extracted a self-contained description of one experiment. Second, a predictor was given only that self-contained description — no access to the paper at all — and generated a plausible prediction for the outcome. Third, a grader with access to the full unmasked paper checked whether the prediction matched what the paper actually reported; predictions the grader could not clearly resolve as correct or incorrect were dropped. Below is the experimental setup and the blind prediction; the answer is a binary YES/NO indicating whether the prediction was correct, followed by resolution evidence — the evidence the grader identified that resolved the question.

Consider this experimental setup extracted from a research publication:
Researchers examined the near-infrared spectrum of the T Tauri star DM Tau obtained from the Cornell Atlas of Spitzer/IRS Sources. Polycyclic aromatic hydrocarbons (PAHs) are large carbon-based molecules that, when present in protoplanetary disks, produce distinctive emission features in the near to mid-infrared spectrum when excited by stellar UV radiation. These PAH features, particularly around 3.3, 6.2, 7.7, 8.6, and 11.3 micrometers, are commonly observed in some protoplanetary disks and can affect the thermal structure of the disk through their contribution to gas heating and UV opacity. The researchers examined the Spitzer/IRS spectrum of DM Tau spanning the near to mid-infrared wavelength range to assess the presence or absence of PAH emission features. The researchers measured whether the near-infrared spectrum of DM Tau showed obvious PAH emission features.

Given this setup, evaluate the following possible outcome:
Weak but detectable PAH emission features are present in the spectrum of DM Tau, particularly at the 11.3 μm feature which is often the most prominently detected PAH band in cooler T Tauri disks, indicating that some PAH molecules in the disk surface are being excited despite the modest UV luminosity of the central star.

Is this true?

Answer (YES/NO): NO